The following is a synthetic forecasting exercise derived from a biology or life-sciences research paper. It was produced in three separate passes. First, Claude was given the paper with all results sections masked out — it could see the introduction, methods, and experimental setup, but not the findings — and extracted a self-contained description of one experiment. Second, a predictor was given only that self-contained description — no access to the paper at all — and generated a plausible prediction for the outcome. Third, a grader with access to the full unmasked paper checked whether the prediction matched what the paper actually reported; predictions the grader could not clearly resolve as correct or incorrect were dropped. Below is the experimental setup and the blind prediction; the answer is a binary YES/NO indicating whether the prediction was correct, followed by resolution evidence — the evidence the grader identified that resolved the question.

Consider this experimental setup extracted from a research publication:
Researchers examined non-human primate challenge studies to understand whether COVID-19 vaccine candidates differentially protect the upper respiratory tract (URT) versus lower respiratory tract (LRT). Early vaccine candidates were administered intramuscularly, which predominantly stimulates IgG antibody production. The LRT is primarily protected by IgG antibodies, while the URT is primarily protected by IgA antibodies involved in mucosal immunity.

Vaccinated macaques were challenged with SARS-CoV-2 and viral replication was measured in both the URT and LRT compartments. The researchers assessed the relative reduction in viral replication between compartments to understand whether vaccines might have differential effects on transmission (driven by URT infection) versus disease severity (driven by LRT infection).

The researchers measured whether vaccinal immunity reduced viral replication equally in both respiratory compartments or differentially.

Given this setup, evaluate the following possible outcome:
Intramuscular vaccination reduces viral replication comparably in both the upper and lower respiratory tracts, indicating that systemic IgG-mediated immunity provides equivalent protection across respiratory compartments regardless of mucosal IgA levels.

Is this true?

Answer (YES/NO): NO